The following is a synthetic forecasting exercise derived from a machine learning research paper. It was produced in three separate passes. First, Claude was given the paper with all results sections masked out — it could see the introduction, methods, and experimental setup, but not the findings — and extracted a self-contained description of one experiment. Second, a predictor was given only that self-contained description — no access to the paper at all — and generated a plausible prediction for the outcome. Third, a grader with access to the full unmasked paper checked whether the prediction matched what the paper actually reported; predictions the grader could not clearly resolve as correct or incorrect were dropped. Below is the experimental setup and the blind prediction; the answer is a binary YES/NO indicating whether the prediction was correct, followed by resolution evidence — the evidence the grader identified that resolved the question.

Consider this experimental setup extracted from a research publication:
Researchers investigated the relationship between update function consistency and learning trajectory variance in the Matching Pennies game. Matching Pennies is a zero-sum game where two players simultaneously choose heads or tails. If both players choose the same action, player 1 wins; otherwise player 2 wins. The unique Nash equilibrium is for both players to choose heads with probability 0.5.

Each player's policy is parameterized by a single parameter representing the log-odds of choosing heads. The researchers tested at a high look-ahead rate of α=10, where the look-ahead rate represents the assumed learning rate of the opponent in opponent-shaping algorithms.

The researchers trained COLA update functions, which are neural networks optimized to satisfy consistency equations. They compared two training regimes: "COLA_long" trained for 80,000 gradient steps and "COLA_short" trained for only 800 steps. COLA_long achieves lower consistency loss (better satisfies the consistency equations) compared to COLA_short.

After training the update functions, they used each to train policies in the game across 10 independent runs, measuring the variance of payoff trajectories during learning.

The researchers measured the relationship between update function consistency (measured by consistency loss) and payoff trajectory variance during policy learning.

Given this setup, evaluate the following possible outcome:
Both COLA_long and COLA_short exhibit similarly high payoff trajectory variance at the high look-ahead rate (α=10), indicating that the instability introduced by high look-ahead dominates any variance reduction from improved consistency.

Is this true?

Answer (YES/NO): NO